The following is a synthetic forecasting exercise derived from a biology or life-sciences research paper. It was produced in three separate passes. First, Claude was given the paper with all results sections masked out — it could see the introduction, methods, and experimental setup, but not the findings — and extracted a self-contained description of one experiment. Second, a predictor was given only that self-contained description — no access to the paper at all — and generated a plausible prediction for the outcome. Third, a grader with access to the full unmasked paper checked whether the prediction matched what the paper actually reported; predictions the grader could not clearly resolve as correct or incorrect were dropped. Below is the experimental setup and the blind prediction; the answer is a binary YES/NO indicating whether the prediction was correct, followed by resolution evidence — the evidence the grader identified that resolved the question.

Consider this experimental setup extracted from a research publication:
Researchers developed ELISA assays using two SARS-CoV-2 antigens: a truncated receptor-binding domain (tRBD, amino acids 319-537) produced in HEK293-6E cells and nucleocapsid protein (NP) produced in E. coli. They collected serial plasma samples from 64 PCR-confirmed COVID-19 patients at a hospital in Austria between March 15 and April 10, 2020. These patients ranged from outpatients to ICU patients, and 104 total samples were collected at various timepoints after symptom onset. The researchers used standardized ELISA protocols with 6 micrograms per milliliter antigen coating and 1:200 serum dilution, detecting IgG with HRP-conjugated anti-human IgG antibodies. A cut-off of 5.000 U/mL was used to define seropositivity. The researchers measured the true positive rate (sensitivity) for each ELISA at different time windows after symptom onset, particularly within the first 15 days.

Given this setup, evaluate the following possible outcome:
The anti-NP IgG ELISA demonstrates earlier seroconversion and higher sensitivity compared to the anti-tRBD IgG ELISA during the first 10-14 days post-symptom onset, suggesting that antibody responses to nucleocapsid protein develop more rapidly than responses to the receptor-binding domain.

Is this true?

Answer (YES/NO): YES